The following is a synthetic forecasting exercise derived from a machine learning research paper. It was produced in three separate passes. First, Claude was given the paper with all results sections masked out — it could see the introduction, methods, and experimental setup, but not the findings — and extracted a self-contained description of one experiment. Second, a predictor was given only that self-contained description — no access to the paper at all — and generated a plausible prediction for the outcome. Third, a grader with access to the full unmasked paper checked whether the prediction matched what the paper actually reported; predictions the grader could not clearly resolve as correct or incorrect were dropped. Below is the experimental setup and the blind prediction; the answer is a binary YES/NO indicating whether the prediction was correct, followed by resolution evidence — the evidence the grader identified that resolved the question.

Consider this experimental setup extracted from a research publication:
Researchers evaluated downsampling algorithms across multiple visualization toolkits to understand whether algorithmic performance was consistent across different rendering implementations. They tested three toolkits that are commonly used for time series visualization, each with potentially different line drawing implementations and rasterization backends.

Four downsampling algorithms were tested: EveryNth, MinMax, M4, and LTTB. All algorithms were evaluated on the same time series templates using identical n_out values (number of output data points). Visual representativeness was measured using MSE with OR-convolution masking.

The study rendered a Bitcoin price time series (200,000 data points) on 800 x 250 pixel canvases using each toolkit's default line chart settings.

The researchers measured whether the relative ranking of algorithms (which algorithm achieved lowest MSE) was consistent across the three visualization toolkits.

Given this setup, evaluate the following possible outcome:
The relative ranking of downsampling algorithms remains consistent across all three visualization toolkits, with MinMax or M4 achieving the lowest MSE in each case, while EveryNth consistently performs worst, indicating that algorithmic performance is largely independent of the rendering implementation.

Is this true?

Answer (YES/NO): NO